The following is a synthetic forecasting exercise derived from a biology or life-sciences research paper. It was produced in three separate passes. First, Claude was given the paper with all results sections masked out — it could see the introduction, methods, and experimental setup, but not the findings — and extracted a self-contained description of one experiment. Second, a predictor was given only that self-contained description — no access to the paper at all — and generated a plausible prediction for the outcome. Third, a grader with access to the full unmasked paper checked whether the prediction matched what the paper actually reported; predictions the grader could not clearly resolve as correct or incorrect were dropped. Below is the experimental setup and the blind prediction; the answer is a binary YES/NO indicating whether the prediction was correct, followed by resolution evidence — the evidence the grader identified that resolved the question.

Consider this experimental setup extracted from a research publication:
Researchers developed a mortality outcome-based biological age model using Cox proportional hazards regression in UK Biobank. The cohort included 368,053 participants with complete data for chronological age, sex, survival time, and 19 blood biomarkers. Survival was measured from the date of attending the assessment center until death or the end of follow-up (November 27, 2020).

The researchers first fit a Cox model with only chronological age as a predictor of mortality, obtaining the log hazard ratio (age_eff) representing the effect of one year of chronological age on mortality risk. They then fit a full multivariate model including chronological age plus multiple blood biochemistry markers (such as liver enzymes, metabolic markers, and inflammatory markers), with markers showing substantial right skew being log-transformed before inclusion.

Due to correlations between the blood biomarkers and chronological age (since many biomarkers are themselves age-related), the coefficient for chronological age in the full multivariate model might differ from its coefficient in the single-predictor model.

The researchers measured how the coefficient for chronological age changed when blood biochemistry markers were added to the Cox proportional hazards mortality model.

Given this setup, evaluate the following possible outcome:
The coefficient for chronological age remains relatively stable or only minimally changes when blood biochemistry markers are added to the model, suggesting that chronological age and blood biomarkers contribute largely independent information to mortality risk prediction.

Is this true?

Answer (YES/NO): YES